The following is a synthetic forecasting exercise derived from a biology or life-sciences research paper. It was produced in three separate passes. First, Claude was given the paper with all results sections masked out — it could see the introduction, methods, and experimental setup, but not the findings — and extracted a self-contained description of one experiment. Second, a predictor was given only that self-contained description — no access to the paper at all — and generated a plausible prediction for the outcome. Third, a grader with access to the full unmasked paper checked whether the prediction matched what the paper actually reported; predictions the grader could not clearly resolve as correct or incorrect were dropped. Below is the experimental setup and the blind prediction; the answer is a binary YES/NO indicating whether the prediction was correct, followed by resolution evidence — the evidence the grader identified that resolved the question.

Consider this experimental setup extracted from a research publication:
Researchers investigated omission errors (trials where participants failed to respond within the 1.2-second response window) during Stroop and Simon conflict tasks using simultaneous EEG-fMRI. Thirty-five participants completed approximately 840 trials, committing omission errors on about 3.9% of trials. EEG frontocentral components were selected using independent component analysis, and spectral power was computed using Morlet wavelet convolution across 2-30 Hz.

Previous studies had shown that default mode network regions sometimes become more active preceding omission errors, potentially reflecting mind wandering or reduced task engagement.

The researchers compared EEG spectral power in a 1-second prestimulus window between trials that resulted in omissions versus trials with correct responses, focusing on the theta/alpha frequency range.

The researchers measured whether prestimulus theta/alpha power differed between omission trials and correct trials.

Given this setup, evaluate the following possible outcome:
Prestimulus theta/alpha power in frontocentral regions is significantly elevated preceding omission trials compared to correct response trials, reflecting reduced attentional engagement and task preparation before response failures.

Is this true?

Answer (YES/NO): NO